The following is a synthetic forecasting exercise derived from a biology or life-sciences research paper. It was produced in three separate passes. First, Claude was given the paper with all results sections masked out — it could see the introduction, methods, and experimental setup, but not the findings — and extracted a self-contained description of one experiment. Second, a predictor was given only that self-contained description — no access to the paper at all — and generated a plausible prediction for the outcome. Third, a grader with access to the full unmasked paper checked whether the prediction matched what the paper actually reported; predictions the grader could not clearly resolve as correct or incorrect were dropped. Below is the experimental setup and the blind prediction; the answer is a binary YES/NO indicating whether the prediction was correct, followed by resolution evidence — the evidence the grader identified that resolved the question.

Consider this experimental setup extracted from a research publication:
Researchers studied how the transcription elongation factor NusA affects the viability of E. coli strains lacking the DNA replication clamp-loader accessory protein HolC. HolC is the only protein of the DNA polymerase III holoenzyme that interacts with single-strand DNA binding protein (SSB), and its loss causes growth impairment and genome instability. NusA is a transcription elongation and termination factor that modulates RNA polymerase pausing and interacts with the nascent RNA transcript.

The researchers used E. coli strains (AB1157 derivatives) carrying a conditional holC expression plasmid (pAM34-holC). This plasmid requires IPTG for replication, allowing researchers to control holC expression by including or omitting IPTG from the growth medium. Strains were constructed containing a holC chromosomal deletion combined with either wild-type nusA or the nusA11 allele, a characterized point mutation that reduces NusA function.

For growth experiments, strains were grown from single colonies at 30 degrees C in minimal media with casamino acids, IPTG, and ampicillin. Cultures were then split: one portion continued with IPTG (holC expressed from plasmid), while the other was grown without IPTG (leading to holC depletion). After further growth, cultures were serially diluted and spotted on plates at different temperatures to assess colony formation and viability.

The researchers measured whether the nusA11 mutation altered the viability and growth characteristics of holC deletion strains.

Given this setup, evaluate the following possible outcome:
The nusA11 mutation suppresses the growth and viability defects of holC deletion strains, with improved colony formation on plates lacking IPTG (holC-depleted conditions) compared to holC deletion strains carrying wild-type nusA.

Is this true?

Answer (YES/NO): NO